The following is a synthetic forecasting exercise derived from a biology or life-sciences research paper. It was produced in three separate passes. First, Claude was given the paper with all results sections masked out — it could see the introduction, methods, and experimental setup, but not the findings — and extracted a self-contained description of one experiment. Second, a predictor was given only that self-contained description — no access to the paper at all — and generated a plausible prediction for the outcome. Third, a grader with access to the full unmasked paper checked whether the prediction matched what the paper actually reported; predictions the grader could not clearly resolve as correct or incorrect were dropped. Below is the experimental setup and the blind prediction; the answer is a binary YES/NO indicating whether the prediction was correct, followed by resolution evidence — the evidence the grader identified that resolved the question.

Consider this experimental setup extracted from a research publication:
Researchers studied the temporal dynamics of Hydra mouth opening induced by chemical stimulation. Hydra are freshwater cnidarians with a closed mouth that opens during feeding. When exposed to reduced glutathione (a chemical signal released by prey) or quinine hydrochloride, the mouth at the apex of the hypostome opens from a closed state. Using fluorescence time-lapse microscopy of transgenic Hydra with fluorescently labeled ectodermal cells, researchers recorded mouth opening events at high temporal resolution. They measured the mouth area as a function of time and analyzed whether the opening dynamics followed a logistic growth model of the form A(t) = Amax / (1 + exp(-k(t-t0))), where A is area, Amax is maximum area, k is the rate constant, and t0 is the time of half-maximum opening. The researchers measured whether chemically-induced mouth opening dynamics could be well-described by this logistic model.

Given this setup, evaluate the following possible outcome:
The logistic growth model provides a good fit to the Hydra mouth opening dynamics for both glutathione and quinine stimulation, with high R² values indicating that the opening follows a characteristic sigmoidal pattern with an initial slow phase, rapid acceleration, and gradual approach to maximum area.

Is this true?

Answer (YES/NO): YES